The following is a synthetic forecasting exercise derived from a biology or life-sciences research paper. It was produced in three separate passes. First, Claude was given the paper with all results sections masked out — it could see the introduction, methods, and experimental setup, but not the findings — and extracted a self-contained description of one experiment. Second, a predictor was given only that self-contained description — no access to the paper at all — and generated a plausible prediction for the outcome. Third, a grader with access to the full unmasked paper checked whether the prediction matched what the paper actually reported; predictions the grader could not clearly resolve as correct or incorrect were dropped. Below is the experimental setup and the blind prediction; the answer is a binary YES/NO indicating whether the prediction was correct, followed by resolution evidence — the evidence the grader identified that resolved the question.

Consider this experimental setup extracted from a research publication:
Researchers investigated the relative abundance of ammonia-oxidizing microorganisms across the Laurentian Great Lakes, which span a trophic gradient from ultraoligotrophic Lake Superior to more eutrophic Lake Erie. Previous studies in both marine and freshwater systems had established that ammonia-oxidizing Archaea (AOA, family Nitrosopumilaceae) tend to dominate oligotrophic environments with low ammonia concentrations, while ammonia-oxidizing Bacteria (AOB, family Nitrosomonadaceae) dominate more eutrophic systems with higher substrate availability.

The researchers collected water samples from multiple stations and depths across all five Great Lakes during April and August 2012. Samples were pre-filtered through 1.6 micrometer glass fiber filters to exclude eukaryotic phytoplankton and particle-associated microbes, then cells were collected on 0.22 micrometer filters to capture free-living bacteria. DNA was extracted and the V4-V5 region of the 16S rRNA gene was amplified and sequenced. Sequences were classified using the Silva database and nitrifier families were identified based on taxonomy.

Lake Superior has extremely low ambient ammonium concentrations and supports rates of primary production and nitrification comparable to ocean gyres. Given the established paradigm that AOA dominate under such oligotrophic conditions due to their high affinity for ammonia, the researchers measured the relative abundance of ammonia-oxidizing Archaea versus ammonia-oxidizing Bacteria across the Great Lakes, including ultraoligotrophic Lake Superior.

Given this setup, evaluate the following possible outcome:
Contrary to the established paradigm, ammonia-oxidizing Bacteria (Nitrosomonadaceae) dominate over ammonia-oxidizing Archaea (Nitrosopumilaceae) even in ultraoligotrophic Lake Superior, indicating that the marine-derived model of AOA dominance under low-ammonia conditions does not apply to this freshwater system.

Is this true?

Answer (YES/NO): YES